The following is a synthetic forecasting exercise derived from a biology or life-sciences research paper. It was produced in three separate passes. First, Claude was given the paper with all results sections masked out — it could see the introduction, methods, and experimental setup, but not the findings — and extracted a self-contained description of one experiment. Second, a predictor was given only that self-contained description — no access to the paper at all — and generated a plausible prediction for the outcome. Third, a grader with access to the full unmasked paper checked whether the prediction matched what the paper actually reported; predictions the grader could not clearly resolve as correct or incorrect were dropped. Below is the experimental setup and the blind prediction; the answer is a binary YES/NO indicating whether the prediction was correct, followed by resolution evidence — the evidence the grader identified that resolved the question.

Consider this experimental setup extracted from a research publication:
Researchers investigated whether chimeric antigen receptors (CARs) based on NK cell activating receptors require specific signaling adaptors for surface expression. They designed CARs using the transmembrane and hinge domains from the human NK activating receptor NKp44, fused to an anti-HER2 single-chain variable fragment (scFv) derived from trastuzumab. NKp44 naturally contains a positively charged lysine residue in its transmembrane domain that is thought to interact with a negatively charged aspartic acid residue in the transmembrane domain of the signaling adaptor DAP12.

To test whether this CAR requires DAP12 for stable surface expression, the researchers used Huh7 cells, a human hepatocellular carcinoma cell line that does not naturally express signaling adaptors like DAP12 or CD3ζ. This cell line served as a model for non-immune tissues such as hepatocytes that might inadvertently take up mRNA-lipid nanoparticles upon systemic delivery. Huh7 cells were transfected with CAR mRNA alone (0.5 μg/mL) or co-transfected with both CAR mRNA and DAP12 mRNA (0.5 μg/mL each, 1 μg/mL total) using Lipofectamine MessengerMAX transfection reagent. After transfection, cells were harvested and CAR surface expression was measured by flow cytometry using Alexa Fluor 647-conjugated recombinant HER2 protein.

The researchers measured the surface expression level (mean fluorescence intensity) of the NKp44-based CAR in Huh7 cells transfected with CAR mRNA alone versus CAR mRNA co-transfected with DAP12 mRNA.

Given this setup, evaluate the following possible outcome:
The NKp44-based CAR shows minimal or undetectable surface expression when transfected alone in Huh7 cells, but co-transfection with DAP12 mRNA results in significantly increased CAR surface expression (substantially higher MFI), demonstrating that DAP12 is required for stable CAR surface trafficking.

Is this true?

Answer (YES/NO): YES